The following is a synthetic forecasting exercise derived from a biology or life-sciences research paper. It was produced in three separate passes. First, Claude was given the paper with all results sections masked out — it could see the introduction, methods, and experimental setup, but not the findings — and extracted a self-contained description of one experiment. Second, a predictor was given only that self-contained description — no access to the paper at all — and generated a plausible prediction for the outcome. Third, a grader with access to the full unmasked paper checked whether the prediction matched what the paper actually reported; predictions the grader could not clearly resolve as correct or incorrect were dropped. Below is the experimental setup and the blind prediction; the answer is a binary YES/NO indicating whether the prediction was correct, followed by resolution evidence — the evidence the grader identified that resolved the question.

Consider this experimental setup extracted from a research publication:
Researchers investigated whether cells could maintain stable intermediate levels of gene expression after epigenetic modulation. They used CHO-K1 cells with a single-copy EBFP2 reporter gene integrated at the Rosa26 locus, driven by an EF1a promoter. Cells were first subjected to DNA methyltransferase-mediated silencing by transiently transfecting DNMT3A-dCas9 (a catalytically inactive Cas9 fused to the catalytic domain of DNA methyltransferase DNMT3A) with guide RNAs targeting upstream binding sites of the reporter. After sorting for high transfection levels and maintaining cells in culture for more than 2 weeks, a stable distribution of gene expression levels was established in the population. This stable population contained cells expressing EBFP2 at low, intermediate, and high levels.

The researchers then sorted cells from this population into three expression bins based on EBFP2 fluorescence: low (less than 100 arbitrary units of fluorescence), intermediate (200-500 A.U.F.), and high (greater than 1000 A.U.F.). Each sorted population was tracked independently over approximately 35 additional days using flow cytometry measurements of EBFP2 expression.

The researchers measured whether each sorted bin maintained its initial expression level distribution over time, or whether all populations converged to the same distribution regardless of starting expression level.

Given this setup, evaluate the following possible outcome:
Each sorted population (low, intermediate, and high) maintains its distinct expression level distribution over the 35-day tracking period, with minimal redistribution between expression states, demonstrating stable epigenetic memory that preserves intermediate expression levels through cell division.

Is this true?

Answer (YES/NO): YES